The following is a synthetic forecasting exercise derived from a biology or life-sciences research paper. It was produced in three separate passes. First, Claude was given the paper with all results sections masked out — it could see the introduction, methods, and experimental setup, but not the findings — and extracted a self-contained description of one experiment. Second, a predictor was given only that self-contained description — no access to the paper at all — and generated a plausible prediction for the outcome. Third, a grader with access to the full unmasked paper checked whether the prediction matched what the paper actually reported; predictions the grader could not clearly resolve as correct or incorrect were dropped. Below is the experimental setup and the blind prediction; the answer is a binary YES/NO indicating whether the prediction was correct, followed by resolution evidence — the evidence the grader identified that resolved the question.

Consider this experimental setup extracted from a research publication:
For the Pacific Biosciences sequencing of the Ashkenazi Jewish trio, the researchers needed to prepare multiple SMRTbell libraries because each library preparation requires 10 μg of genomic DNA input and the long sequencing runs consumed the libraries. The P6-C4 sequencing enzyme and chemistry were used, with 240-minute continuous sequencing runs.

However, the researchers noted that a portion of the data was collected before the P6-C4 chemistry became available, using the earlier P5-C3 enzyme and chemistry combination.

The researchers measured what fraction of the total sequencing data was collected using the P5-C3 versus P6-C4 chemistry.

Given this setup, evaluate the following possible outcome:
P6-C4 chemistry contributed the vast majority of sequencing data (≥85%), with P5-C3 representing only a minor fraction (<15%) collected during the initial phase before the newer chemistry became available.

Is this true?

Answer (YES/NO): YES